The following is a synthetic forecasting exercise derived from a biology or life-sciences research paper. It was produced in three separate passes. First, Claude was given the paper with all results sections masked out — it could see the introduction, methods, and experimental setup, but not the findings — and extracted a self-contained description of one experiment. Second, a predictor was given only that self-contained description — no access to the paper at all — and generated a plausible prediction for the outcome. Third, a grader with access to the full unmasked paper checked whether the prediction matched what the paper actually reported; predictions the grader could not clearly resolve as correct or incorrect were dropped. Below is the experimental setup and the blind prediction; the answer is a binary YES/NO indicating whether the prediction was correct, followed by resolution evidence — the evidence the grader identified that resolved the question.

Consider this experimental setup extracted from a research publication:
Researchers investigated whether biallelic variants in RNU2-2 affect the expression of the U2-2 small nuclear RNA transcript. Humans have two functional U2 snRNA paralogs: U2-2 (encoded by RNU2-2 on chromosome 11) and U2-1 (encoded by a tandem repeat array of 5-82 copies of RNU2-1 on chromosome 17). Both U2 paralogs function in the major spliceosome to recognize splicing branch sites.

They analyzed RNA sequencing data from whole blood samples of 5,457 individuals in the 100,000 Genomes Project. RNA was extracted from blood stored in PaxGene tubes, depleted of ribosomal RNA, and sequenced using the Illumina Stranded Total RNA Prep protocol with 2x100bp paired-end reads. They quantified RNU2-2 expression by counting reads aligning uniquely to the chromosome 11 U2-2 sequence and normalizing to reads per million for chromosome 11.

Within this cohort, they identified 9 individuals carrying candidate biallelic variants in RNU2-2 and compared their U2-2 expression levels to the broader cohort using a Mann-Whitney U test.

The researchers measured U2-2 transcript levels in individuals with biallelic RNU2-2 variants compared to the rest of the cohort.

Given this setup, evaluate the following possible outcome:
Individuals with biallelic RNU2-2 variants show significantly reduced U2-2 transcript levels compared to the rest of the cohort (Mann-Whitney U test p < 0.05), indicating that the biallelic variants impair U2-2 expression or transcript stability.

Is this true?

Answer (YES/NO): YES